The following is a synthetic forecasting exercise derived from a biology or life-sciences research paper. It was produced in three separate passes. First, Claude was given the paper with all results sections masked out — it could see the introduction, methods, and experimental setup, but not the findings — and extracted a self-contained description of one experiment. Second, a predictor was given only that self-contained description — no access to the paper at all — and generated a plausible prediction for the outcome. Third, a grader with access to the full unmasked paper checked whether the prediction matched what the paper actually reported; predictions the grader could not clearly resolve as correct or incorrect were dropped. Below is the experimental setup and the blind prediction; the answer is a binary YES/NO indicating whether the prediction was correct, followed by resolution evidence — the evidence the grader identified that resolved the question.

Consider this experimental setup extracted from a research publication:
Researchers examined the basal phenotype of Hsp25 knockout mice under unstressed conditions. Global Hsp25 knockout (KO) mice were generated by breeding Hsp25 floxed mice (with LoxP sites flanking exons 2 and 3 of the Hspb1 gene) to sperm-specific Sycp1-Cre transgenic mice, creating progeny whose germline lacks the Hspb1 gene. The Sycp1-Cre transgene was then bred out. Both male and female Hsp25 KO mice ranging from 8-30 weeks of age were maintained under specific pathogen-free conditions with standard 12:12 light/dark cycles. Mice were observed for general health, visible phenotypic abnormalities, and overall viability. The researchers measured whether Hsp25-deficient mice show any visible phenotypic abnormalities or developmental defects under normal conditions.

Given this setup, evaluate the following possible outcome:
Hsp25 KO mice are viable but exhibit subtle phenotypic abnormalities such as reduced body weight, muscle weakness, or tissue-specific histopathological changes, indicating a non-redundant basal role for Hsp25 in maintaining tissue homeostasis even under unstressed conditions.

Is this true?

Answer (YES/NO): NO